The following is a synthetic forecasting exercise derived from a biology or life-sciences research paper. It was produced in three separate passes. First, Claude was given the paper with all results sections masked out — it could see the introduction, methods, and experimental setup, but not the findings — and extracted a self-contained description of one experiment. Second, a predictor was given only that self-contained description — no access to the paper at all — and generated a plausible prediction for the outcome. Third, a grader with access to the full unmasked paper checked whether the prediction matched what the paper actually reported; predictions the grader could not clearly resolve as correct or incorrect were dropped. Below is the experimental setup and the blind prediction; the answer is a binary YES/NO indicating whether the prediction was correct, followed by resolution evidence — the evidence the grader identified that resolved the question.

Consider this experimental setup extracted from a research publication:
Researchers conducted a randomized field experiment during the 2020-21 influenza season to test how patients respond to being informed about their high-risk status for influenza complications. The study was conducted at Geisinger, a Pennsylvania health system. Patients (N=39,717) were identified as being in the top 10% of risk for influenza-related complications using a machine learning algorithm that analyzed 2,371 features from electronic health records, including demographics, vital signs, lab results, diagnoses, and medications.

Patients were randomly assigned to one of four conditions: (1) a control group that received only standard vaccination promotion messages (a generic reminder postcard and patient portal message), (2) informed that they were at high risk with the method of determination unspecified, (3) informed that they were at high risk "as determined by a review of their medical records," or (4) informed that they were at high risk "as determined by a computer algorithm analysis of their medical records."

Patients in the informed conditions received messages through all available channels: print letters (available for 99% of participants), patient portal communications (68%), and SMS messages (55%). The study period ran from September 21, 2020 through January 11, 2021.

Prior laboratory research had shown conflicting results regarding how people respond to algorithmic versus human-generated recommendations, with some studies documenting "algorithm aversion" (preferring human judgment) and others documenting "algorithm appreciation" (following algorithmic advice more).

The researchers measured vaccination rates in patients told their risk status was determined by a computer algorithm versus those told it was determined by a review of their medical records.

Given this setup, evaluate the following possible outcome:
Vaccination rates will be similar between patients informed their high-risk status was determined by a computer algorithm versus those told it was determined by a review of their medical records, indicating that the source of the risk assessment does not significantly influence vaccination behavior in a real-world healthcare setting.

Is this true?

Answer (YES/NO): YES